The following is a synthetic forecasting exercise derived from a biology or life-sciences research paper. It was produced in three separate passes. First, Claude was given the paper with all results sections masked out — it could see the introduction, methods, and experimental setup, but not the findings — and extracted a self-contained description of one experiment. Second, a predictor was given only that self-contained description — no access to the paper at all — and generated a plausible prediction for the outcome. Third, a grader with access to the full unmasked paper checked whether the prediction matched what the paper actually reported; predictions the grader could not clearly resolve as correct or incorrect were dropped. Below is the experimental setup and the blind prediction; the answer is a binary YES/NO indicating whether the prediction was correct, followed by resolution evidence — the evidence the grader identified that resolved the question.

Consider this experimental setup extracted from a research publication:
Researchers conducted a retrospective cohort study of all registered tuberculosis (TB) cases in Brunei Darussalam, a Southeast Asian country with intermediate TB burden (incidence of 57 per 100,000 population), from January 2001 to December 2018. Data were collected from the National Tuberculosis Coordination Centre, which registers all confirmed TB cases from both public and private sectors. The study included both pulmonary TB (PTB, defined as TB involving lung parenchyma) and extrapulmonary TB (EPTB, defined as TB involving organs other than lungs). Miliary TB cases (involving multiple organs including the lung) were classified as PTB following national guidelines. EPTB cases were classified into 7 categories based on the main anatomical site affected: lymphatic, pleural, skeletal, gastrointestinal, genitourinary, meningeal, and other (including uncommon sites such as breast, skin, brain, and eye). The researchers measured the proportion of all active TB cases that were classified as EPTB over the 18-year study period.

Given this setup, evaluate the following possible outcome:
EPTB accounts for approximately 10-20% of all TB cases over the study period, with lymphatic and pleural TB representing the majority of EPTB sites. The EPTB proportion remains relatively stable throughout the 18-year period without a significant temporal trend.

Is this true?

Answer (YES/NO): YES